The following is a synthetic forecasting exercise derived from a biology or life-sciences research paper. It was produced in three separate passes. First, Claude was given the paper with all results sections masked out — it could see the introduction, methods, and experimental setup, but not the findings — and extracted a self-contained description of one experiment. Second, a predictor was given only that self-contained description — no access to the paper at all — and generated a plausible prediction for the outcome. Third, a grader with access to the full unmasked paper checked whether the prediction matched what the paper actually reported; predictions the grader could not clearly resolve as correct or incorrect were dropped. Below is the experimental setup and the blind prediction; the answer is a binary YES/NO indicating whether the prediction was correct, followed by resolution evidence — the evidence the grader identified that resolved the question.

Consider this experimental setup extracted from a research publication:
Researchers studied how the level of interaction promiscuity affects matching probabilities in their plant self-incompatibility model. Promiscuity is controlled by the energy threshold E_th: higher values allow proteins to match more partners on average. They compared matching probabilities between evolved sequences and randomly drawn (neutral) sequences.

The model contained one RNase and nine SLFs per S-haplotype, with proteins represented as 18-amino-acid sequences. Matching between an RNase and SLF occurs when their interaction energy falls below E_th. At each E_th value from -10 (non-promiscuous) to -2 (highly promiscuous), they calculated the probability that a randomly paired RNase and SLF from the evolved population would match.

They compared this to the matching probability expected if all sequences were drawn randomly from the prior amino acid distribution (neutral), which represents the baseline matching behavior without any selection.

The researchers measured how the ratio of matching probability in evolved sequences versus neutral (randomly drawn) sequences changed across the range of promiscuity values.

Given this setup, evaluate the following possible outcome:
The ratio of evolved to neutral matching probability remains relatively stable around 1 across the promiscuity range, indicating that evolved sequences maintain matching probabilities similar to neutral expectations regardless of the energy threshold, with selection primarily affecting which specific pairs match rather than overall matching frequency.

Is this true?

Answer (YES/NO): NO